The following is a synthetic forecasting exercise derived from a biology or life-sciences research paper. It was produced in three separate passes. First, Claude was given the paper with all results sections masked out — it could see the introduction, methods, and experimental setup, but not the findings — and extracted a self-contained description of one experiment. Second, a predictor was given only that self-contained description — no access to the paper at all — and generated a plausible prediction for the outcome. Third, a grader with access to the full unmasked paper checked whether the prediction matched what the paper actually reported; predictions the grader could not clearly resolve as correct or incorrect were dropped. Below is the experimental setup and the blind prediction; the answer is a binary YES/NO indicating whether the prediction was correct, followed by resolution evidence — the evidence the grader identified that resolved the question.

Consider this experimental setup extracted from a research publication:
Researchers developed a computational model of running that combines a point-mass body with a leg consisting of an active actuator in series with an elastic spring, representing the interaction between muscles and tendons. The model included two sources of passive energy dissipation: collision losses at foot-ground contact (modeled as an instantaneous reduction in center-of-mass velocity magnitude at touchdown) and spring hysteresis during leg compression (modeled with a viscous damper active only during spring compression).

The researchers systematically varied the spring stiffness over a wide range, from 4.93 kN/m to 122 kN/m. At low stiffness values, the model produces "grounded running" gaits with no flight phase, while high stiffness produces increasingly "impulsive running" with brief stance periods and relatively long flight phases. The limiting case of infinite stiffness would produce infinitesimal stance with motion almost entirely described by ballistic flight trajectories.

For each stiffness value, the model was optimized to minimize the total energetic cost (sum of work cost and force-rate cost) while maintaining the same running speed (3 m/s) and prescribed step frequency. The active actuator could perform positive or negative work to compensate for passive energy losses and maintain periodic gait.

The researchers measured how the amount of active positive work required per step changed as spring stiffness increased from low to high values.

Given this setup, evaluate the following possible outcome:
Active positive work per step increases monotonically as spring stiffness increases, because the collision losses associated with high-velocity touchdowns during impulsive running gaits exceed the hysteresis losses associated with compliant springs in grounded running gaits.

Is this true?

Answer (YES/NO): NO